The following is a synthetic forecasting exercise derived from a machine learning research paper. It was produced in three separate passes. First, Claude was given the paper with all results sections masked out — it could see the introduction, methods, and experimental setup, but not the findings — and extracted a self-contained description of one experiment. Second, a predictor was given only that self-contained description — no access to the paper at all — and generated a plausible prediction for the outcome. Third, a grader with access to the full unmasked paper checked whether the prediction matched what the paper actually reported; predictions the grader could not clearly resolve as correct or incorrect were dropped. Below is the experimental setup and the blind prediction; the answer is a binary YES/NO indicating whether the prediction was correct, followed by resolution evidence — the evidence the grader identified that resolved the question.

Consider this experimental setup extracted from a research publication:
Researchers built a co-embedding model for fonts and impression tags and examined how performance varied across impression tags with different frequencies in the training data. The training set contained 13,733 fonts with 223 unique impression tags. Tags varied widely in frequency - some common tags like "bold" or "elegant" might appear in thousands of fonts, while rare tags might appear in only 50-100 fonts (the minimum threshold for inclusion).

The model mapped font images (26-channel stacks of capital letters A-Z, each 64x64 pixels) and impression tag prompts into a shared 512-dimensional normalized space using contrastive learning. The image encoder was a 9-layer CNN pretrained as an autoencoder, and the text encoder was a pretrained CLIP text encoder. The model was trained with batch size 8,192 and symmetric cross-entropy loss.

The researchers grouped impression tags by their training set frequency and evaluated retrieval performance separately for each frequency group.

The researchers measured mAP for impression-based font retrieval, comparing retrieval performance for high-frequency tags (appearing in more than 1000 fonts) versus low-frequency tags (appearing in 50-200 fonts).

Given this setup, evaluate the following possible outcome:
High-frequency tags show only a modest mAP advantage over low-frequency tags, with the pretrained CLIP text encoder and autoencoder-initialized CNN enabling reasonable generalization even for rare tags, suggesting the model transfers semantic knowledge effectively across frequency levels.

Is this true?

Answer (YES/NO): NO